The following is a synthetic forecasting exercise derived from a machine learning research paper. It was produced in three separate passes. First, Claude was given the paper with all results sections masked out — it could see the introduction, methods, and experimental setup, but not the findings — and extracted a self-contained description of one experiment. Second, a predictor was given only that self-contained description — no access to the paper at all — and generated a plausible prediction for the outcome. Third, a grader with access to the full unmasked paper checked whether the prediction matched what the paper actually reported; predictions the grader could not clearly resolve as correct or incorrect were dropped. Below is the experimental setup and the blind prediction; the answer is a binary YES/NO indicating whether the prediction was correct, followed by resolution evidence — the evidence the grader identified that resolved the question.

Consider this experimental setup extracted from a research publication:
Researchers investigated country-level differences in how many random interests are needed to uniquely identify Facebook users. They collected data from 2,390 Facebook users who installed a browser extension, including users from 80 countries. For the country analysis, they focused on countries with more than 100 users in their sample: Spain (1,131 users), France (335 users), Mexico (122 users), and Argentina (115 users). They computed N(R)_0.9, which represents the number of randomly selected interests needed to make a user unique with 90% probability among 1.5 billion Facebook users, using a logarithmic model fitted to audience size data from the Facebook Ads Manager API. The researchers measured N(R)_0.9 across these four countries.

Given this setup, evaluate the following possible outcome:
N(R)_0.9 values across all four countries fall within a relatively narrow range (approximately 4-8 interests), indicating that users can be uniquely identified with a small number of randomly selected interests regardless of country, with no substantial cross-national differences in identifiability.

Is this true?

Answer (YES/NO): NO